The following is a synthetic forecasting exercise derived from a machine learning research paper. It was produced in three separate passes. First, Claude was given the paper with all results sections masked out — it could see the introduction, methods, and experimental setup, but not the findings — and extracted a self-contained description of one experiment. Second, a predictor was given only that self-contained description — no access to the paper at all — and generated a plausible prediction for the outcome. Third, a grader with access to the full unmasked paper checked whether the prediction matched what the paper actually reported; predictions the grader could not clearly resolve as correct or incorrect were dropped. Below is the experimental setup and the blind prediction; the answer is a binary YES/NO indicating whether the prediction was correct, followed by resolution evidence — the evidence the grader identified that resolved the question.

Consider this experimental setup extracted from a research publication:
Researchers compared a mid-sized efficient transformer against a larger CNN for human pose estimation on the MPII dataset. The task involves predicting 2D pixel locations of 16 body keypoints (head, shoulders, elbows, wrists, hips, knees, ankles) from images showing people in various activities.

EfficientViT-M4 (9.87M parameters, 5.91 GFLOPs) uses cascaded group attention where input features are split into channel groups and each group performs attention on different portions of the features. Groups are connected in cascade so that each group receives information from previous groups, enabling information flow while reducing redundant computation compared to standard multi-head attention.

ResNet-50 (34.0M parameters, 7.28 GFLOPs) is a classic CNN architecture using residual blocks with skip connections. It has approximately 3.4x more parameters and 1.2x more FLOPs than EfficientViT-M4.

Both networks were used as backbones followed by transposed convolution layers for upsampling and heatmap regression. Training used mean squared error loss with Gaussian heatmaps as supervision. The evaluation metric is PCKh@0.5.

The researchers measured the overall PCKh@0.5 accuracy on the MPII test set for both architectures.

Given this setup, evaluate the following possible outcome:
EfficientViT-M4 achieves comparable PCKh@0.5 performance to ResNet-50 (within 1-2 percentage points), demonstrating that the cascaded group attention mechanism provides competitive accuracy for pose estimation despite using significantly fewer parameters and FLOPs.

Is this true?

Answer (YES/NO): YES